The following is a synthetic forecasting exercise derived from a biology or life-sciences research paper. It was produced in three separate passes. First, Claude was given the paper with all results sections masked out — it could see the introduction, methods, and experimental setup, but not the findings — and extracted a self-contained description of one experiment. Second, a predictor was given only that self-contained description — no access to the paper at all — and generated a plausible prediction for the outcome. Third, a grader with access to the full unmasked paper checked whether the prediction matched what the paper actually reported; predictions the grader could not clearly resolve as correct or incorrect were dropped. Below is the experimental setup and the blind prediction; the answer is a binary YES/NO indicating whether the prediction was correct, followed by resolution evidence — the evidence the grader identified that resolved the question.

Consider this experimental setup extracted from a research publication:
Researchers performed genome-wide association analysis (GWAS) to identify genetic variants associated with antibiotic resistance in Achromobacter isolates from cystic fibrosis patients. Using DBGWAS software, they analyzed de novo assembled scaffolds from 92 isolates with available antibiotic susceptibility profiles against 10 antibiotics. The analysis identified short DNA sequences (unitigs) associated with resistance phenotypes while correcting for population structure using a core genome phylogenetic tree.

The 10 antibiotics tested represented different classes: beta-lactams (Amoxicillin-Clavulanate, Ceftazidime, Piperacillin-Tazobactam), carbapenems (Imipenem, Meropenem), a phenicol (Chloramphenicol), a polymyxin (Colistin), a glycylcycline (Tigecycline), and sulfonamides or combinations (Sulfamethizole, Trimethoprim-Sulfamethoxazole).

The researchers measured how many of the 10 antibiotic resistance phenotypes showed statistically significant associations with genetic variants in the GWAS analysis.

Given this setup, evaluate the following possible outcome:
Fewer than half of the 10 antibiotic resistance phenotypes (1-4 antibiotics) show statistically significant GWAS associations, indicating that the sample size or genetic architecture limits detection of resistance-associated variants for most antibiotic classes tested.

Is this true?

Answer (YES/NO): NO